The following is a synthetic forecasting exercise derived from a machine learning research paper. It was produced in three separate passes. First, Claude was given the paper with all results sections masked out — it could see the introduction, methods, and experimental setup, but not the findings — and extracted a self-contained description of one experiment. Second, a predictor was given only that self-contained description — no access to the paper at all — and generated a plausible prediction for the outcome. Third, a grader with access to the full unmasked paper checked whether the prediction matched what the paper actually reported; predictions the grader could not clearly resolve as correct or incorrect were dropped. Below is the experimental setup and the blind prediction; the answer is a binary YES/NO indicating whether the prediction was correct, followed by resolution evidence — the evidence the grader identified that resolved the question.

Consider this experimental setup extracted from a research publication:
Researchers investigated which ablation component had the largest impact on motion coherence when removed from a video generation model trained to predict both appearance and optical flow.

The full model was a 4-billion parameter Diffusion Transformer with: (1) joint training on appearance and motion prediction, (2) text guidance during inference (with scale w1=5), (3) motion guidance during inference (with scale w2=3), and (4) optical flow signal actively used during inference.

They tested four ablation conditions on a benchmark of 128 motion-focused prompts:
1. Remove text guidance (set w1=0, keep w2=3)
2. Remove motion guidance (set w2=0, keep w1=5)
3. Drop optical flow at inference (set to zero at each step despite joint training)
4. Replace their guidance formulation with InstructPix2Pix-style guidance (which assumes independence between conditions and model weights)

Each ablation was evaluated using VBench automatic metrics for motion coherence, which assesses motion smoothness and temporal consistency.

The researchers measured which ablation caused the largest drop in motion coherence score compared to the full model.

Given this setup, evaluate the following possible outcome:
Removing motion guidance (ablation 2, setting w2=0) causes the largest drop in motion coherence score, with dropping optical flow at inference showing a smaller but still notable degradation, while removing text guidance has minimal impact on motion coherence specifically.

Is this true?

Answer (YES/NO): NO